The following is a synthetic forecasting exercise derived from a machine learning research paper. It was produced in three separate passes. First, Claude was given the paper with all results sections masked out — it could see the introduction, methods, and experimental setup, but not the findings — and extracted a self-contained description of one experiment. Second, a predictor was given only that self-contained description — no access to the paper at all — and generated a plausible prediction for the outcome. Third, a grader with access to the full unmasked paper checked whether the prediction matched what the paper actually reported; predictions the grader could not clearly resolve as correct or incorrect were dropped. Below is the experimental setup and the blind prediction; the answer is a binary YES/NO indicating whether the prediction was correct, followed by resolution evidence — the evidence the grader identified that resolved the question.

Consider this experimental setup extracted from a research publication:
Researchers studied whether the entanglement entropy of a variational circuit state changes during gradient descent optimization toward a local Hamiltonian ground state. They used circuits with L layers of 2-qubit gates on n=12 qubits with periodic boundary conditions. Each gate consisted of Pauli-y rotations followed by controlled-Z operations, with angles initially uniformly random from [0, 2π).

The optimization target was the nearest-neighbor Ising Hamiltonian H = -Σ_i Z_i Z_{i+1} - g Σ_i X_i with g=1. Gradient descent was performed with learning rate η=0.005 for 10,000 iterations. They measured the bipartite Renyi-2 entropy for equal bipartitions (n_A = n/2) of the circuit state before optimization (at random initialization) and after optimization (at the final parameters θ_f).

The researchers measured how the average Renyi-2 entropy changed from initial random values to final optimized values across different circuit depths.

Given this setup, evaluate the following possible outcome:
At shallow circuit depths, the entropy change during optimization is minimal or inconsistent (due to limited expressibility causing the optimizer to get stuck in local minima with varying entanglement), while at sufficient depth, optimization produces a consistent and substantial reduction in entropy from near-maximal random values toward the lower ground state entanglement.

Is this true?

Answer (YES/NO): NO